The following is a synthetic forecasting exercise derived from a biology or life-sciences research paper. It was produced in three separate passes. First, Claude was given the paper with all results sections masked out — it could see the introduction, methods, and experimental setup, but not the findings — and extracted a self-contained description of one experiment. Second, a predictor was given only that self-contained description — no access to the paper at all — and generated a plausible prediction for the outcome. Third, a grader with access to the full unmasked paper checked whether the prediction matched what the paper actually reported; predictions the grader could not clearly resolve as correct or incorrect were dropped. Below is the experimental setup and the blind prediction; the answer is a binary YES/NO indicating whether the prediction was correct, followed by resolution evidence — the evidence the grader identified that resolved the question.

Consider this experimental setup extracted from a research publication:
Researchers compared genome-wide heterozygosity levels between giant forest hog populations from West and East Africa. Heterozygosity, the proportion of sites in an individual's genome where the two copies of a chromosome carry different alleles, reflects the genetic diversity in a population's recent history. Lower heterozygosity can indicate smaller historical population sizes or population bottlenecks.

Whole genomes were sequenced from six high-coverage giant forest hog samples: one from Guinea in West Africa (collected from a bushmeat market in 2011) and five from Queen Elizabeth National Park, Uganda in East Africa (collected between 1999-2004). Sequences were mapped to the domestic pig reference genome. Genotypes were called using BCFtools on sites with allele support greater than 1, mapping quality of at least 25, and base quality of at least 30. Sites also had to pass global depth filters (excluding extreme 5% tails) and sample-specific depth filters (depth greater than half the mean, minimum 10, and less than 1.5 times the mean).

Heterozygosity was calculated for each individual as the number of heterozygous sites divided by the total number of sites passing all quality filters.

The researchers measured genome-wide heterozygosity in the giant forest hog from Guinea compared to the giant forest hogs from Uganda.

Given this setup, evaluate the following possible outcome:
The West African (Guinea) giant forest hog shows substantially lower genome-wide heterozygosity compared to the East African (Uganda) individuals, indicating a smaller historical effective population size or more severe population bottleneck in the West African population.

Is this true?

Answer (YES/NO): YES